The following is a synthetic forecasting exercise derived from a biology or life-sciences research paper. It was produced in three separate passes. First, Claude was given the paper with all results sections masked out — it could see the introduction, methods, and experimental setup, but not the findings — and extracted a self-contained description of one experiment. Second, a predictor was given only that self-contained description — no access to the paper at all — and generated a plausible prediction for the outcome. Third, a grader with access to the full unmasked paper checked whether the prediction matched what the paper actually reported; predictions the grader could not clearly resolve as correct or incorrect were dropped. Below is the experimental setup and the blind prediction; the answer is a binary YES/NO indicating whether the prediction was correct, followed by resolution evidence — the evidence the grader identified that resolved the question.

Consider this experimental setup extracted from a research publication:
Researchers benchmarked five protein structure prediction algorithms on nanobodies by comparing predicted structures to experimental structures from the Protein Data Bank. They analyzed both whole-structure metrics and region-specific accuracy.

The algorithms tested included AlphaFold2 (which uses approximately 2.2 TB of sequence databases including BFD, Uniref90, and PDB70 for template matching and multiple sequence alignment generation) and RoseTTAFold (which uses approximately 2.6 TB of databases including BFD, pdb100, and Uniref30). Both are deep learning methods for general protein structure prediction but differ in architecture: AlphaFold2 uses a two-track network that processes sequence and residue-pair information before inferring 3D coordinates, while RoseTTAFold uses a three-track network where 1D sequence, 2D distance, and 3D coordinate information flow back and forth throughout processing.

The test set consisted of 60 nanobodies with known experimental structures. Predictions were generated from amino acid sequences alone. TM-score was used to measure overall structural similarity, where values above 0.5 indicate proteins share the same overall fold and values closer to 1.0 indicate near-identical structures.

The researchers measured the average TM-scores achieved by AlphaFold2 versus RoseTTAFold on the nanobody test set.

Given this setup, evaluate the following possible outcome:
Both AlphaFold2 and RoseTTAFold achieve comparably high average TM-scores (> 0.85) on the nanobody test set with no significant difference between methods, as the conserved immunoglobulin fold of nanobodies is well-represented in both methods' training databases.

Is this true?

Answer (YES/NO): NO